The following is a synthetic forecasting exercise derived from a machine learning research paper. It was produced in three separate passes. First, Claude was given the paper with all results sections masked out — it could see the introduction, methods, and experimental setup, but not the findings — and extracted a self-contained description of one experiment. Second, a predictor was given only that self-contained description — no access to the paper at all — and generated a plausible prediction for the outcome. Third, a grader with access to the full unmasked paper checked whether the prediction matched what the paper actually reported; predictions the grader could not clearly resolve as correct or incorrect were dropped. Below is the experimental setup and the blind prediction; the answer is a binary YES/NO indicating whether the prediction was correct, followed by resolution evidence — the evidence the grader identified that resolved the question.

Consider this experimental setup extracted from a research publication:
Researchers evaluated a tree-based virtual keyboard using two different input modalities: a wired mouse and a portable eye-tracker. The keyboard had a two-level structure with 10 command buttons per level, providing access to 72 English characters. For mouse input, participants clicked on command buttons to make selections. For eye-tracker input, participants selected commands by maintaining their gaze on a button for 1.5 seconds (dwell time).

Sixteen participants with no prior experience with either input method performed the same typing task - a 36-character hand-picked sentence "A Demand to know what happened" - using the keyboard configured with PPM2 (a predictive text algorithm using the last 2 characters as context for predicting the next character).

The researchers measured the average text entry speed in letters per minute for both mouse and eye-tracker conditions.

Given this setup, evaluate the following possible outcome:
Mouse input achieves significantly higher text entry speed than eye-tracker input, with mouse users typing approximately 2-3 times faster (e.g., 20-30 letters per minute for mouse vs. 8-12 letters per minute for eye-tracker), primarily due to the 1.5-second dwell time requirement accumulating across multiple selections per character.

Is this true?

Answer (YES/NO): NO